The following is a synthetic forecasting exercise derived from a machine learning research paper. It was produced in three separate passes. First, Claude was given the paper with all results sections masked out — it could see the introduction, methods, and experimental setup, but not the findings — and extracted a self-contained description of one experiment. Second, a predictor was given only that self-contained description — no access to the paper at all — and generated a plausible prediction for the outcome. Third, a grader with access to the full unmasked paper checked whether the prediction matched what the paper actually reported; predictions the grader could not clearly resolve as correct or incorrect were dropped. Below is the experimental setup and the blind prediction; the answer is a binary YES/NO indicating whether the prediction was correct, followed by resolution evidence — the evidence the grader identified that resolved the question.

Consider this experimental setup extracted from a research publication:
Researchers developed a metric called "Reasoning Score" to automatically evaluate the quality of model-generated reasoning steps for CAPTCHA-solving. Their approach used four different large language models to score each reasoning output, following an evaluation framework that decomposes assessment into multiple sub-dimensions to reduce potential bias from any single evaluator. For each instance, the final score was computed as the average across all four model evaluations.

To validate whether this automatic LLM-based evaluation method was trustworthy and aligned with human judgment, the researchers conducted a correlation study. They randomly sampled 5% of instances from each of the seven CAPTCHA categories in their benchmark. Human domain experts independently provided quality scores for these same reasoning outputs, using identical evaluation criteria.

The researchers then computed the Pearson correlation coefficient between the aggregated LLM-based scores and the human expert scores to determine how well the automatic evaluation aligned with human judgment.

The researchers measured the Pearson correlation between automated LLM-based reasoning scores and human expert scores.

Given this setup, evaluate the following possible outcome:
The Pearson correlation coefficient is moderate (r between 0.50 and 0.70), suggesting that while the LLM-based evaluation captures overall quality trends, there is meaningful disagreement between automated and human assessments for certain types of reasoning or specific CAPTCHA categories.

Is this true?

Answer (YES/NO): NO